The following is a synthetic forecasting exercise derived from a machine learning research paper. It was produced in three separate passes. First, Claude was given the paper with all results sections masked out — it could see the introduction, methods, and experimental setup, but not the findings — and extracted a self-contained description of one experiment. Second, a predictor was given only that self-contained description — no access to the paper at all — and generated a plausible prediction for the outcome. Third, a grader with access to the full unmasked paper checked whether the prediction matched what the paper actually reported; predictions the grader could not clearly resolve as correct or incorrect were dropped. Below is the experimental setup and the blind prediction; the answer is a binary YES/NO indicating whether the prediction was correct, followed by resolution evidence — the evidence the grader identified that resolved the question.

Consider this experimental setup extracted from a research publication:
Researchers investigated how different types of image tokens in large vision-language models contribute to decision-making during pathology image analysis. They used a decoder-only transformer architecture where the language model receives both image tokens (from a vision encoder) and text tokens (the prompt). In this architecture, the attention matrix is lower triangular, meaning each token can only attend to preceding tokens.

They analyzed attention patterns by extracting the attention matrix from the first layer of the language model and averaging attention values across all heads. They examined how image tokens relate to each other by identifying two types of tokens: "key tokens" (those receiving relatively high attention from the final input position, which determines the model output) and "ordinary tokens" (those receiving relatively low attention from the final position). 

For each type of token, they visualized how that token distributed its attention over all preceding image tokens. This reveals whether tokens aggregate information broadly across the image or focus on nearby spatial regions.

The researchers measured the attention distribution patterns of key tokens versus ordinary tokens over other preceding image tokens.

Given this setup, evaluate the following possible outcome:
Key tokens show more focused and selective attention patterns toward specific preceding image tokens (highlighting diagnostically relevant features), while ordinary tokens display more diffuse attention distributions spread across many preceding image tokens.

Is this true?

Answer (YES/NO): NO